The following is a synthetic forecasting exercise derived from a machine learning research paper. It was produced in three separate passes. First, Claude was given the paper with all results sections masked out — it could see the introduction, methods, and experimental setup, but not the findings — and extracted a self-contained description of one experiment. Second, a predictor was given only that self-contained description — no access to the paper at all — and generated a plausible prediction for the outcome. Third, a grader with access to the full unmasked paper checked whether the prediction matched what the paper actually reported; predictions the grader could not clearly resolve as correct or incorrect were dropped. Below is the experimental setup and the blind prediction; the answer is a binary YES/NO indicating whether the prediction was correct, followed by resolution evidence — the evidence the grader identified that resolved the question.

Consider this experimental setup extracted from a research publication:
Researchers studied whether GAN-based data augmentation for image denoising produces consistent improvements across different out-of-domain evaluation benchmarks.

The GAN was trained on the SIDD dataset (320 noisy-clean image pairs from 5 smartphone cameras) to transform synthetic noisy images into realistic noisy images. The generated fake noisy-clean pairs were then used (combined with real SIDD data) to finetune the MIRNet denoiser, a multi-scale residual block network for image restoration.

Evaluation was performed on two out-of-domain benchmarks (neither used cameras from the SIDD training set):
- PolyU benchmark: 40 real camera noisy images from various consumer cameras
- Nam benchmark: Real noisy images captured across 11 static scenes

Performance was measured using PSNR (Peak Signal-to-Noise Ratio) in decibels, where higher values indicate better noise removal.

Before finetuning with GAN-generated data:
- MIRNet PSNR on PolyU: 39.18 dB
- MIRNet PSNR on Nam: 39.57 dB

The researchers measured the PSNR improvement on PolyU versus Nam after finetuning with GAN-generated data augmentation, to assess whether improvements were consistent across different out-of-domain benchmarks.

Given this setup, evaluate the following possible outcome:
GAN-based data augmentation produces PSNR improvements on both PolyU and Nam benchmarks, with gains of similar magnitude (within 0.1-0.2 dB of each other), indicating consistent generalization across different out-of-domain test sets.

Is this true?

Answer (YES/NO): YES